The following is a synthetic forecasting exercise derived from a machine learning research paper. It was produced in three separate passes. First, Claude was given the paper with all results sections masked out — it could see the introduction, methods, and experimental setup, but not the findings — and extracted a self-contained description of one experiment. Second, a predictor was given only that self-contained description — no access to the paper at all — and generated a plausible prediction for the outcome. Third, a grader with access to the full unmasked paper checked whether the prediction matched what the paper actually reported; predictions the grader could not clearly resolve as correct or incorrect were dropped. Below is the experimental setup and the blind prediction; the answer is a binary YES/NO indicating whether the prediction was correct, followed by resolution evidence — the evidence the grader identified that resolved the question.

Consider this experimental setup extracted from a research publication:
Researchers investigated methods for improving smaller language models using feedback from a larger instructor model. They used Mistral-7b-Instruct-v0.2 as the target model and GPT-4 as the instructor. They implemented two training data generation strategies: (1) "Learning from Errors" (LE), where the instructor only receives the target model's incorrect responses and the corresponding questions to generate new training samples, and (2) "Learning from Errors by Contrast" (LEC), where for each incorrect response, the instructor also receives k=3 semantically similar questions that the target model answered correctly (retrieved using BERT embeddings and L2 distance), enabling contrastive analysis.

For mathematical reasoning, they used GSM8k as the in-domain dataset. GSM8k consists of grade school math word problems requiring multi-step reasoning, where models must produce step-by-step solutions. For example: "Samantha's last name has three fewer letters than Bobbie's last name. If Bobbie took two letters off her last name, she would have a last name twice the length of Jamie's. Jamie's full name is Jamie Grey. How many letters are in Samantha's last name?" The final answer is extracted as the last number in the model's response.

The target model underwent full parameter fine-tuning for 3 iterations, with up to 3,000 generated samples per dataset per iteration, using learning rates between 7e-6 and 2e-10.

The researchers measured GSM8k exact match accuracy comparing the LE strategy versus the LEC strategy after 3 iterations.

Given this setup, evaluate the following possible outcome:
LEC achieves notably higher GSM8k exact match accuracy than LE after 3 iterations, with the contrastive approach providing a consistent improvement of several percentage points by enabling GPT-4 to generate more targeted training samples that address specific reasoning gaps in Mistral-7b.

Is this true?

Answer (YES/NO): NO